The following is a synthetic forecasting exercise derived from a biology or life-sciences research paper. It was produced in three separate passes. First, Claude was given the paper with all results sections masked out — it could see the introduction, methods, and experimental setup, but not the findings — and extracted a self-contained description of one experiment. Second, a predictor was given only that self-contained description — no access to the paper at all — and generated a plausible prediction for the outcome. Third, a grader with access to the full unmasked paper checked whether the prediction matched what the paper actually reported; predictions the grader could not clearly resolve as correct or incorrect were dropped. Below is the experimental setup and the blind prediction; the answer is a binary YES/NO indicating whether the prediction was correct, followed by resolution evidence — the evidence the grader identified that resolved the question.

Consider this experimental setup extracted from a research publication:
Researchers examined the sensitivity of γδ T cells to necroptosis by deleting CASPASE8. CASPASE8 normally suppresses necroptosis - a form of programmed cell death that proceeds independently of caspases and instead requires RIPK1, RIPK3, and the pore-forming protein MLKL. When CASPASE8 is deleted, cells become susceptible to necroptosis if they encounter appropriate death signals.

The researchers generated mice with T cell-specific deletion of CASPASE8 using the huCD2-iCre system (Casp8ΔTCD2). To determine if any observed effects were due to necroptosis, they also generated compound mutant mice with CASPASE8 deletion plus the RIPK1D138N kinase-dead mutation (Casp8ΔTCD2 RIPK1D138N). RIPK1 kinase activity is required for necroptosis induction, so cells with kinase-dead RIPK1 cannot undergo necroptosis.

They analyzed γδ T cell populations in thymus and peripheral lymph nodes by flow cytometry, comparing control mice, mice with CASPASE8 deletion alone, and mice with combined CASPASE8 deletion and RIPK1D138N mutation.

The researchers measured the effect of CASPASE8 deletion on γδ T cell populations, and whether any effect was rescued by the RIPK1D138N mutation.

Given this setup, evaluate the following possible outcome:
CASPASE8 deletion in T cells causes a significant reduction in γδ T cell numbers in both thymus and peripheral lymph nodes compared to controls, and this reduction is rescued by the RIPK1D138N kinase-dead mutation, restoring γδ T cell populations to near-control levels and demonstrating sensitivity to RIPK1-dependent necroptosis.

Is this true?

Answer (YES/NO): NO